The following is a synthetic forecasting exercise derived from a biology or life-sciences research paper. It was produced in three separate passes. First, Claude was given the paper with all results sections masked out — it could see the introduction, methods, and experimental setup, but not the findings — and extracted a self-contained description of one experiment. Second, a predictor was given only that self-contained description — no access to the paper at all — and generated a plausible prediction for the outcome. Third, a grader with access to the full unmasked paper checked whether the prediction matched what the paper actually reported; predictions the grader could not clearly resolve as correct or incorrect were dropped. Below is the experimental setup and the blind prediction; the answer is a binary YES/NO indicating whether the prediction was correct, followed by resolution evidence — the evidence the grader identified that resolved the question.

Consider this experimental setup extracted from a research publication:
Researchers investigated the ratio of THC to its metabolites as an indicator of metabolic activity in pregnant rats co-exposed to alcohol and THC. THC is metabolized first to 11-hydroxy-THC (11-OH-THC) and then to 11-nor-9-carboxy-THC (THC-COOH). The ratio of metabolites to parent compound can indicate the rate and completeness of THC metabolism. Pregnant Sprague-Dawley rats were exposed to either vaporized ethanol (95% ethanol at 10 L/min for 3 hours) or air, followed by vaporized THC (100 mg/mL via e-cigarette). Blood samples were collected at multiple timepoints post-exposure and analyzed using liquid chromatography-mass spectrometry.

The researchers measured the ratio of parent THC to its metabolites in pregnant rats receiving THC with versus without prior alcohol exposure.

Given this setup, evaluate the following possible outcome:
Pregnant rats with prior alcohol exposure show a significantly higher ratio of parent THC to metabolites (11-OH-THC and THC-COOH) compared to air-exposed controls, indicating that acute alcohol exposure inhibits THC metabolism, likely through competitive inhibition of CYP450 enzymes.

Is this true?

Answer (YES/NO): NO